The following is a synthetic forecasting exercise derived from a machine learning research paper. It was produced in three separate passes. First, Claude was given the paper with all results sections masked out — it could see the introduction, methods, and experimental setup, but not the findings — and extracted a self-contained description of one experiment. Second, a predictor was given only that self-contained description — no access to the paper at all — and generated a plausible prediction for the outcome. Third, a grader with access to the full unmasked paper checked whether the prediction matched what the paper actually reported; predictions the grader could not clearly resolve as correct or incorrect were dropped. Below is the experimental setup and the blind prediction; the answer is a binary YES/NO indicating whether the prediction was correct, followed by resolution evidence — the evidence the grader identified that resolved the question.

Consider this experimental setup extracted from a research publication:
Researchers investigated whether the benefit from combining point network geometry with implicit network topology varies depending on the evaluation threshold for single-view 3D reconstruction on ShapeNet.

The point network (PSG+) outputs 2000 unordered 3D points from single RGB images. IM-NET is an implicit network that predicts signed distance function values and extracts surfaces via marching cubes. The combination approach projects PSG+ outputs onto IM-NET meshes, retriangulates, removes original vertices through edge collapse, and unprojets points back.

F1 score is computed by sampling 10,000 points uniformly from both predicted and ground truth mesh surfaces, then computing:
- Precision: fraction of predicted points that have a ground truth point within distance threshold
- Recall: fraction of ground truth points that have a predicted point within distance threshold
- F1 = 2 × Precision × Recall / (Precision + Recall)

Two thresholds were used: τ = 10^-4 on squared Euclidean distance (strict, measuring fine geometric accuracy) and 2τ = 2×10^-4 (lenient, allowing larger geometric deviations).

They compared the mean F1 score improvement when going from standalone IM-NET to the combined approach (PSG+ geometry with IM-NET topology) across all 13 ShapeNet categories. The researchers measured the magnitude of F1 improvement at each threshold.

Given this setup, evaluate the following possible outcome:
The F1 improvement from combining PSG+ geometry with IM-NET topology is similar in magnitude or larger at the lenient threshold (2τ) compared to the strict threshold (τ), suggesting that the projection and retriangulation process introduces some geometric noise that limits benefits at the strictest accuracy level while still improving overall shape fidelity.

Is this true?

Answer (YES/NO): NO